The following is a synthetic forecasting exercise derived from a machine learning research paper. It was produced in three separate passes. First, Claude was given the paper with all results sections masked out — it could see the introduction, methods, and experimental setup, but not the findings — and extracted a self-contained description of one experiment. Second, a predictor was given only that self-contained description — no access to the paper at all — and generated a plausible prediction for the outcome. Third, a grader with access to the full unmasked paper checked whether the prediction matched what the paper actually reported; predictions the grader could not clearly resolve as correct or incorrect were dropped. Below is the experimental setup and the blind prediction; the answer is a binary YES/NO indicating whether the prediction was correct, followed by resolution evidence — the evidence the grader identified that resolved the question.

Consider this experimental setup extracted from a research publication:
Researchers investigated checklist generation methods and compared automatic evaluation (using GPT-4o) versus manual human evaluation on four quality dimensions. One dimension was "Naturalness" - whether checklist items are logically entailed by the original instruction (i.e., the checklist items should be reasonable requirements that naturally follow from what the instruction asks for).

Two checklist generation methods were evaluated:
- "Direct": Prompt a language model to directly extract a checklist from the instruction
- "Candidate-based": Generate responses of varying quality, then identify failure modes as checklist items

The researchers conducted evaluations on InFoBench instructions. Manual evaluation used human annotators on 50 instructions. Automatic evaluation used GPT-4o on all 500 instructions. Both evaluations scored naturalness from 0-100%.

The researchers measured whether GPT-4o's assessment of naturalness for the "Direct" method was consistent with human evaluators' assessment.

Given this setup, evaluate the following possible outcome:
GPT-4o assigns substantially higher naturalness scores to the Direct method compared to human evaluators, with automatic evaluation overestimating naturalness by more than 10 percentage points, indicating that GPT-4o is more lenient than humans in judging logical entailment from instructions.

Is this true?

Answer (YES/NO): NO